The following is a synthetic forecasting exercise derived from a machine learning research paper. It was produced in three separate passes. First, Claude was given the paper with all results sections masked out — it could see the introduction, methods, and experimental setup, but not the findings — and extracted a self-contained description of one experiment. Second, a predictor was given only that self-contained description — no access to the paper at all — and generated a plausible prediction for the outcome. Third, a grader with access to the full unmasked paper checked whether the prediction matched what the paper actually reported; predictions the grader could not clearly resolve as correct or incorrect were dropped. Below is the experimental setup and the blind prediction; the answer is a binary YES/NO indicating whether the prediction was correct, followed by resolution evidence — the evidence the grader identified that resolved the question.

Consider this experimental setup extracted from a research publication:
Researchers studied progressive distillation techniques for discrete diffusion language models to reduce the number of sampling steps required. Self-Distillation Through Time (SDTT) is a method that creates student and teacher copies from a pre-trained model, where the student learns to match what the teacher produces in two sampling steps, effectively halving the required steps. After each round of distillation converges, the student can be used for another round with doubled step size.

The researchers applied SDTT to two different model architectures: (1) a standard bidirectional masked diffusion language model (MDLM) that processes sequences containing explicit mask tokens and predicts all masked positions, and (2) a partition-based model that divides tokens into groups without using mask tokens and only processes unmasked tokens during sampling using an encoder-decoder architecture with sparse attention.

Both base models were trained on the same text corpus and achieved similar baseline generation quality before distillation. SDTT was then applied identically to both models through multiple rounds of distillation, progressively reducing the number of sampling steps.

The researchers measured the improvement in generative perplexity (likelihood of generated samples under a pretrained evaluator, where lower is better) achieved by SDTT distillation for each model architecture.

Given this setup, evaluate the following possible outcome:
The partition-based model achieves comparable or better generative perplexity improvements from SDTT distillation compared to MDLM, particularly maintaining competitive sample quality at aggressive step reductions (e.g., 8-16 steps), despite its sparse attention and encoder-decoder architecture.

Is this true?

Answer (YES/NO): NO